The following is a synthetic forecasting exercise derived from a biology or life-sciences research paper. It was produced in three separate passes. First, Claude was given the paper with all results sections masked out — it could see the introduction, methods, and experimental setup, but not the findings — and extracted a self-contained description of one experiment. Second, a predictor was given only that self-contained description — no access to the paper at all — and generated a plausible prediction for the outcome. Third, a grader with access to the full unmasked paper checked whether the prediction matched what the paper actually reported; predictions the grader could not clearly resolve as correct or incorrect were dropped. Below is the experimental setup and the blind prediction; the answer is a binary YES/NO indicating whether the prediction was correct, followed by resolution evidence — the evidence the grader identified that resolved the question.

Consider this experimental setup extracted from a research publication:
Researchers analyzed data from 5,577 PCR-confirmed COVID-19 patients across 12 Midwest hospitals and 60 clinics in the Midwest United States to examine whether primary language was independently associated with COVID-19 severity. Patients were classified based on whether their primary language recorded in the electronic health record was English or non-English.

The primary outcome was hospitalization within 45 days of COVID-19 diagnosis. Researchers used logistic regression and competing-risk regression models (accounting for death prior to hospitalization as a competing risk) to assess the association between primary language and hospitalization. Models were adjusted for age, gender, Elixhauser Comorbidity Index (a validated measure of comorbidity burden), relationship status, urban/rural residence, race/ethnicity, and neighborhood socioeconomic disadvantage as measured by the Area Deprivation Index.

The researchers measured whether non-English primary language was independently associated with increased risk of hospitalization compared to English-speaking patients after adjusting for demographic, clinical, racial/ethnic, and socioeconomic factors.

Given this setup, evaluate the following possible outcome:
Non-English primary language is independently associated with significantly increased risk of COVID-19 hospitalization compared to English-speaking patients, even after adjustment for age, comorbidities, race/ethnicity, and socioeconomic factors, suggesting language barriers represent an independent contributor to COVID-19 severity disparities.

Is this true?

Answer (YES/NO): YES